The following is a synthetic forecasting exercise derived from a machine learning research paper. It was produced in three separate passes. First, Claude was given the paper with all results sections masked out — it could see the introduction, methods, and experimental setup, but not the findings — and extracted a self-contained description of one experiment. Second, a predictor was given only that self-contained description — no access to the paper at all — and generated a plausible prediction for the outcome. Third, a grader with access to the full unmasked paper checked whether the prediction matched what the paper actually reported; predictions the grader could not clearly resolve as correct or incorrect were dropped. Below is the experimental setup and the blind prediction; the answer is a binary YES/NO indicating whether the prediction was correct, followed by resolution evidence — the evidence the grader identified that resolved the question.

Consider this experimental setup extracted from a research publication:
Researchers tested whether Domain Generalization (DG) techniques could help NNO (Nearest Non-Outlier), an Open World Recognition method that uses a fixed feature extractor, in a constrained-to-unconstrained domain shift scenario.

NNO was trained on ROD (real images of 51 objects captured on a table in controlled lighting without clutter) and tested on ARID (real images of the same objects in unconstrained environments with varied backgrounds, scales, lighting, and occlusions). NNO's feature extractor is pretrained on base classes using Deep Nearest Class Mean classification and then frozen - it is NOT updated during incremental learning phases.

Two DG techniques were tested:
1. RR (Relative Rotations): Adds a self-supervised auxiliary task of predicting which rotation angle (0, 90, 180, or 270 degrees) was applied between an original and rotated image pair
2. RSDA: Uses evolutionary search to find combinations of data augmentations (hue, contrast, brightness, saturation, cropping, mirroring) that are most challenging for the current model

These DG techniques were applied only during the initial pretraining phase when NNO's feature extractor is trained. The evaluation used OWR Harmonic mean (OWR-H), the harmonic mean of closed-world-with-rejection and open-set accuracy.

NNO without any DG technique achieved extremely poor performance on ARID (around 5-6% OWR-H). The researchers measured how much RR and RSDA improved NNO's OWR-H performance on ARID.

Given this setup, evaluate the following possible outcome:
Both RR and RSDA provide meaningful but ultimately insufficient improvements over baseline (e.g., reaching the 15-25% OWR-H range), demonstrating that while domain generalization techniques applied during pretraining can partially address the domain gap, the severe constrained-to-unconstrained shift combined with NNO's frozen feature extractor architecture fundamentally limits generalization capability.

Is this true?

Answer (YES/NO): YES